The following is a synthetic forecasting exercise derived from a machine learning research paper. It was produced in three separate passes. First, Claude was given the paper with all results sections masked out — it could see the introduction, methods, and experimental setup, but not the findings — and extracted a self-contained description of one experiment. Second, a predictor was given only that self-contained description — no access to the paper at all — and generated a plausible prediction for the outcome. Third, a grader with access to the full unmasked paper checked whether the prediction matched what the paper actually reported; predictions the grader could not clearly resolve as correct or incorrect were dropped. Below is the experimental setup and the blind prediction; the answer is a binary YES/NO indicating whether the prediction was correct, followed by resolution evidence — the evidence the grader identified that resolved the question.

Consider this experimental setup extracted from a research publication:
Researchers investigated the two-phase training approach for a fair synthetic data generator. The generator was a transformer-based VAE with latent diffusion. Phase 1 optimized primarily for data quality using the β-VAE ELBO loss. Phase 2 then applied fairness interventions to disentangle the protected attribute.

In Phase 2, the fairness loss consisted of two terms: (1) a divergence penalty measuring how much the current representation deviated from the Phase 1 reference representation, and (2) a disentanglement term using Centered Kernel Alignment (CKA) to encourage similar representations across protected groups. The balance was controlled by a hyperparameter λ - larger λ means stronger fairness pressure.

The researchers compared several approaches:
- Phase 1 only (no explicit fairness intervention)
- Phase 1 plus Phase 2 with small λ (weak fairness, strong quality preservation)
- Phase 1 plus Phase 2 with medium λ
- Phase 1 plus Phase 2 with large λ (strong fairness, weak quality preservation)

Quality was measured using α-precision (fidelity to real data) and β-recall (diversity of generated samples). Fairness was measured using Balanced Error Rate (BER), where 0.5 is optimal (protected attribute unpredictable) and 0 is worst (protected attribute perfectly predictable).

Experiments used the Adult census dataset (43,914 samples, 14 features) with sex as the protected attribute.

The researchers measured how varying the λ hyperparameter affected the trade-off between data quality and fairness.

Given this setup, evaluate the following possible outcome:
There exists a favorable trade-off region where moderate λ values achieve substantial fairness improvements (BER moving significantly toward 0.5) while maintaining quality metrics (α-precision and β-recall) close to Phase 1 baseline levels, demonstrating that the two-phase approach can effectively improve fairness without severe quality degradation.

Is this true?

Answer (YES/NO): YES